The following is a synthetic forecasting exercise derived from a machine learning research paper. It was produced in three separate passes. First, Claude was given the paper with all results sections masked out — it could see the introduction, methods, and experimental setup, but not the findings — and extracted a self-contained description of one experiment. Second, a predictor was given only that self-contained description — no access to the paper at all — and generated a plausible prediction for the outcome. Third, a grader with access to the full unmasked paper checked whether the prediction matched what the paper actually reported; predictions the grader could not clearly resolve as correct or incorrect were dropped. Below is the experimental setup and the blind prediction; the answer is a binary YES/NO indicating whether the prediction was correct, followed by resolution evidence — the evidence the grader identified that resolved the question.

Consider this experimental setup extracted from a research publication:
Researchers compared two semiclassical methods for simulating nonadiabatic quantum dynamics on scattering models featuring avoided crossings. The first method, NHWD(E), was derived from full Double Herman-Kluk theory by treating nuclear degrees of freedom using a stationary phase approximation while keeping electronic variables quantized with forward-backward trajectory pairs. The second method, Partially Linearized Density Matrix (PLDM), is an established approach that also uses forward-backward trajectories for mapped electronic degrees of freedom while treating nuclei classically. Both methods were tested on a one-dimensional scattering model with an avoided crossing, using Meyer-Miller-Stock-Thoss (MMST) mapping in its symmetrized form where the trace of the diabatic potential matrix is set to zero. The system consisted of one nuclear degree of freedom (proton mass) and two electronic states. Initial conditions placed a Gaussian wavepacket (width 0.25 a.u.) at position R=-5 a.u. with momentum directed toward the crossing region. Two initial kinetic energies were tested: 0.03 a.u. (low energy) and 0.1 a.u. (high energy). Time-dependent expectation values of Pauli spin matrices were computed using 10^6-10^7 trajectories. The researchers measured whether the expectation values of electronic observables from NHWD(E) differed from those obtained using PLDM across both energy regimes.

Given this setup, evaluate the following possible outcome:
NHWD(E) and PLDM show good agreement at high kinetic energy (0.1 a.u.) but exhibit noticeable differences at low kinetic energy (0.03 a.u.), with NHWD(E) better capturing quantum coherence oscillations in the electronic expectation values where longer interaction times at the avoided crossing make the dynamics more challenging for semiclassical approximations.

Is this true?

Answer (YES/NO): NO